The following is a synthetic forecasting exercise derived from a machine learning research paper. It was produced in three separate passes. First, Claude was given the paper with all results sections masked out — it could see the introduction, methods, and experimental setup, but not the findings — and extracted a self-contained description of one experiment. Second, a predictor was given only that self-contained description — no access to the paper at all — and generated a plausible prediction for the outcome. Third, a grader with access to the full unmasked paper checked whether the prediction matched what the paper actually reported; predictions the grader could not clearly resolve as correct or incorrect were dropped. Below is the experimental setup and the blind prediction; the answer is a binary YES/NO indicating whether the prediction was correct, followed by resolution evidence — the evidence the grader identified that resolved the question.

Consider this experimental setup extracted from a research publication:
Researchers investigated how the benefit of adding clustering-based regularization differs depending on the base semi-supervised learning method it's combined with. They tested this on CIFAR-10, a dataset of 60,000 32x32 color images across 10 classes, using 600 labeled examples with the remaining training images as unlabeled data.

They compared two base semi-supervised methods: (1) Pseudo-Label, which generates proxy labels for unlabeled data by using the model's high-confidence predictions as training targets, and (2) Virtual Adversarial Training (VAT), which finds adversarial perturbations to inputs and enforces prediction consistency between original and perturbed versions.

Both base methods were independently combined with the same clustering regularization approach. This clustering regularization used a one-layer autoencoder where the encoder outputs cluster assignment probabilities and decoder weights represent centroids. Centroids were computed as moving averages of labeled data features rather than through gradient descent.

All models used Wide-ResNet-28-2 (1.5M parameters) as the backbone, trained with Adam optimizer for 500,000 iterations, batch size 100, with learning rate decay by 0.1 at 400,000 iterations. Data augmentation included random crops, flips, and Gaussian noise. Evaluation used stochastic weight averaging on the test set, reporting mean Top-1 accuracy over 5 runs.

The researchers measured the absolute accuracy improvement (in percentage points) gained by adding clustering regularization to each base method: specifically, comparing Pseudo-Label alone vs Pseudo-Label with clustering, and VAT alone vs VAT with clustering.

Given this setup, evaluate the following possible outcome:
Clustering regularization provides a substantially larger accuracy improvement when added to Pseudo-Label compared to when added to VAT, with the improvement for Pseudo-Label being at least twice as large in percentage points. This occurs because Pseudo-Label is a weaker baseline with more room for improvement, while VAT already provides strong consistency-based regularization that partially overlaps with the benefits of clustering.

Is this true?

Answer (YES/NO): NO